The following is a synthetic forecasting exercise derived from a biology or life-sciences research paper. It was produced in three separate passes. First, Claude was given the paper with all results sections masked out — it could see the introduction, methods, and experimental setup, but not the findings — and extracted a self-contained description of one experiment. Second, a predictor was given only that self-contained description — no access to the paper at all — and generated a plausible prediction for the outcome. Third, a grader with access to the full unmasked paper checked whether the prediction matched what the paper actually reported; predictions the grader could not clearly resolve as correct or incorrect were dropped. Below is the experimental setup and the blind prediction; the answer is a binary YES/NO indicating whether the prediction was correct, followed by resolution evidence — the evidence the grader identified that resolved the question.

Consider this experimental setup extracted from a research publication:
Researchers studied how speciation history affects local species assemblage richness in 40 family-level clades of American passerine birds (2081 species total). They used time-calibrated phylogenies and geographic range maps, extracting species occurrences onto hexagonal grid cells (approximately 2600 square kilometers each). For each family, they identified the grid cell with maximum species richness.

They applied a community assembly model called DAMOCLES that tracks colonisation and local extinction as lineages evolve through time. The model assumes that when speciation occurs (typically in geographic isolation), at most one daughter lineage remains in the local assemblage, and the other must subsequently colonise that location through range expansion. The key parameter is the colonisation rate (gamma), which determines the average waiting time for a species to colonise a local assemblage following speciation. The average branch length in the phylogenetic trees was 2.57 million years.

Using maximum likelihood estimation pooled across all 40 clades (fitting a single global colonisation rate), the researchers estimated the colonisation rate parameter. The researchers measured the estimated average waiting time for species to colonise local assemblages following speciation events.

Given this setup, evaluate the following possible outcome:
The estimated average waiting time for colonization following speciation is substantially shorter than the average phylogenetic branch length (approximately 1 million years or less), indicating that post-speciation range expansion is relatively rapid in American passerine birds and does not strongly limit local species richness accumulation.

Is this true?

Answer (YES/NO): NO